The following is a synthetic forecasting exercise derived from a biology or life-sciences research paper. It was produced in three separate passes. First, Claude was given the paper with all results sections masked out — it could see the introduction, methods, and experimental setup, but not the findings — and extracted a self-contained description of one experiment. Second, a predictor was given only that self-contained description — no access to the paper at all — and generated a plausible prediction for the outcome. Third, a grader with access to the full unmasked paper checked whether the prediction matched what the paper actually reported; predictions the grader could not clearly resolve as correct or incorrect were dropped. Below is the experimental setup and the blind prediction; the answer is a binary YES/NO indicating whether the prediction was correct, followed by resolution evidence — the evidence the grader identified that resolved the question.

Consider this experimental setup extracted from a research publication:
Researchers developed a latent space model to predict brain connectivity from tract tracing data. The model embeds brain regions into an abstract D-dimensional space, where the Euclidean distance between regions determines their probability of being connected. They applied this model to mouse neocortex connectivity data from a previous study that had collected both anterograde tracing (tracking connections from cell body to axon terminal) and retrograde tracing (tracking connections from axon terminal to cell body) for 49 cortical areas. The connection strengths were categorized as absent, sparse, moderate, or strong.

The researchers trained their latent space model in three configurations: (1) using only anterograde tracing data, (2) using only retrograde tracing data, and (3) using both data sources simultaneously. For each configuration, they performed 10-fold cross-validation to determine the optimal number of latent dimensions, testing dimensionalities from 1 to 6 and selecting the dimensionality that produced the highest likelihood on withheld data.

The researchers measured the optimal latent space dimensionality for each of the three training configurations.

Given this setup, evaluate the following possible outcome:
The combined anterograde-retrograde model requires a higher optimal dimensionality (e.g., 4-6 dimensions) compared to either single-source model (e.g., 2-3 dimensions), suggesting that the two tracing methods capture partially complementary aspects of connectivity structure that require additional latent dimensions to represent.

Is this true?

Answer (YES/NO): YES